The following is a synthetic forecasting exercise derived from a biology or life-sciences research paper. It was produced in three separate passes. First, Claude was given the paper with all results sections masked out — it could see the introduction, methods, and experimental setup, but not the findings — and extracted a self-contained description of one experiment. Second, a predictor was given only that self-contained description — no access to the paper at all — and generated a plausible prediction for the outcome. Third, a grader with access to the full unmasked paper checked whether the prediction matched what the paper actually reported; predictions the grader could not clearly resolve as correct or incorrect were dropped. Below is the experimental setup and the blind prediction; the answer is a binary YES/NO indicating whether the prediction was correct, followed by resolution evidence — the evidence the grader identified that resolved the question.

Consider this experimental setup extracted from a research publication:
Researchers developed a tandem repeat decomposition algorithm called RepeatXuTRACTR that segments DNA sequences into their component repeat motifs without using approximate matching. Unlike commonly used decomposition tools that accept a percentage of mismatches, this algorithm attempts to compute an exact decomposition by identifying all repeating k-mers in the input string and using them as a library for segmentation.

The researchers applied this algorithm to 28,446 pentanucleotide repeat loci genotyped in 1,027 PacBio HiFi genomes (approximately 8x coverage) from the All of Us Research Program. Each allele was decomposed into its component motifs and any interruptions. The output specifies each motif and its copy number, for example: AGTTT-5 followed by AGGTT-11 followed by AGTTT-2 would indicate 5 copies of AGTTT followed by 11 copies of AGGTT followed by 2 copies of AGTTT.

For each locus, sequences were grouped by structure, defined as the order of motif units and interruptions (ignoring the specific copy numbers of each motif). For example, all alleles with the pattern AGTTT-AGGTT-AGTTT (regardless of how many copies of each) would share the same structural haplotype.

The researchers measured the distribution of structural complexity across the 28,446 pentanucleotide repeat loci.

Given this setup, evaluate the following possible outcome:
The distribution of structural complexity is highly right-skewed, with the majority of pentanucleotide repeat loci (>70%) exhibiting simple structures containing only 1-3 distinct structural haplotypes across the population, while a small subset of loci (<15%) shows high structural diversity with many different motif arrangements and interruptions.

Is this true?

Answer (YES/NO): NO